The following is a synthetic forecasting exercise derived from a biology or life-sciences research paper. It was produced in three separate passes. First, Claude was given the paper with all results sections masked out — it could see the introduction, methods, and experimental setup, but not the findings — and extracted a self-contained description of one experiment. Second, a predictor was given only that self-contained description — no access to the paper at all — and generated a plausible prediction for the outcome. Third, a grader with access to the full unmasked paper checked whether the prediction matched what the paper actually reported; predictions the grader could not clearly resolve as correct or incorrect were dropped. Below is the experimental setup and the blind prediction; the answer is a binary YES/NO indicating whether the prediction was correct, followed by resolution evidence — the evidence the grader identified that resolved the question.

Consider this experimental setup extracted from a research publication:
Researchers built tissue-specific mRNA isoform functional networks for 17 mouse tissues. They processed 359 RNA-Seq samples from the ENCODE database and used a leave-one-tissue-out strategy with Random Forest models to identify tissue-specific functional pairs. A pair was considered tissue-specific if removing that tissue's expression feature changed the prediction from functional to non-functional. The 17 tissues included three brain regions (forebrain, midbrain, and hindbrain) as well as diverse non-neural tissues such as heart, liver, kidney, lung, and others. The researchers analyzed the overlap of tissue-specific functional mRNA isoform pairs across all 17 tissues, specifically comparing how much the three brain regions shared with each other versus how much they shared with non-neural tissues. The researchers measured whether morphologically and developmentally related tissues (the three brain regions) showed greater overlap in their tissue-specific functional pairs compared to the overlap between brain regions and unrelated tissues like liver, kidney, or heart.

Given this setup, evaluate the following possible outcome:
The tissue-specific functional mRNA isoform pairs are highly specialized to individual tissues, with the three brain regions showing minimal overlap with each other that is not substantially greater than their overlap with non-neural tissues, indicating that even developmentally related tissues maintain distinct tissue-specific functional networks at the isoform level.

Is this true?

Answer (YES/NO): YES